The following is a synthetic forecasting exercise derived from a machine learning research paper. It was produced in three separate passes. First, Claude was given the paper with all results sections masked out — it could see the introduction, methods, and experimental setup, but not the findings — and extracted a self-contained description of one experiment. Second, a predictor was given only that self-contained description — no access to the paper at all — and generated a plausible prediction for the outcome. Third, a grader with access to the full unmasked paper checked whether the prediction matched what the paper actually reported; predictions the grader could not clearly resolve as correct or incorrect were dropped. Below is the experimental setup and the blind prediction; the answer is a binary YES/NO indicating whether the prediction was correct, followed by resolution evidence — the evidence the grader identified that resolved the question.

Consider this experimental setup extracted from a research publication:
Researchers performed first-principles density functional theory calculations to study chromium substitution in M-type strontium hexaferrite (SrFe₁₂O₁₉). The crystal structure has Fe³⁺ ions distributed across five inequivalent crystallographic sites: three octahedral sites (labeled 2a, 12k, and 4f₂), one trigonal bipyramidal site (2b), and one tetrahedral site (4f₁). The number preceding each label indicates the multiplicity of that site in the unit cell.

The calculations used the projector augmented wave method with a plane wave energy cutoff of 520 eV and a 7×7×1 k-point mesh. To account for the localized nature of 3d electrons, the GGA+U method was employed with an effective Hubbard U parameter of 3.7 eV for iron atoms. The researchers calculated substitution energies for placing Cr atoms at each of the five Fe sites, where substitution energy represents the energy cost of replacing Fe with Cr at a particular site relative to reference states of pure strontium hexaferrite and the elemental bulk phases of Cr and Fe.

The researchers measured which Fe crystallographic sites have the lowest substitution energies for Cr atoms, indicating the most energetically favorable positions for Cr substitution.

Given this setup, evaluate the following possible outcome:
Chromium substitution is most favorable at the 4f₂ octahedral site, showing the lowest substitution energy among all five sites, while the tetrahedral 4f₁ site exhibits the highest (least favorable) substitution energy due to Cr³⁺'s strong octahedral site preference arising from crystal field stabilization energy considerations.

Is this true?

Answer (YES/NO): NO